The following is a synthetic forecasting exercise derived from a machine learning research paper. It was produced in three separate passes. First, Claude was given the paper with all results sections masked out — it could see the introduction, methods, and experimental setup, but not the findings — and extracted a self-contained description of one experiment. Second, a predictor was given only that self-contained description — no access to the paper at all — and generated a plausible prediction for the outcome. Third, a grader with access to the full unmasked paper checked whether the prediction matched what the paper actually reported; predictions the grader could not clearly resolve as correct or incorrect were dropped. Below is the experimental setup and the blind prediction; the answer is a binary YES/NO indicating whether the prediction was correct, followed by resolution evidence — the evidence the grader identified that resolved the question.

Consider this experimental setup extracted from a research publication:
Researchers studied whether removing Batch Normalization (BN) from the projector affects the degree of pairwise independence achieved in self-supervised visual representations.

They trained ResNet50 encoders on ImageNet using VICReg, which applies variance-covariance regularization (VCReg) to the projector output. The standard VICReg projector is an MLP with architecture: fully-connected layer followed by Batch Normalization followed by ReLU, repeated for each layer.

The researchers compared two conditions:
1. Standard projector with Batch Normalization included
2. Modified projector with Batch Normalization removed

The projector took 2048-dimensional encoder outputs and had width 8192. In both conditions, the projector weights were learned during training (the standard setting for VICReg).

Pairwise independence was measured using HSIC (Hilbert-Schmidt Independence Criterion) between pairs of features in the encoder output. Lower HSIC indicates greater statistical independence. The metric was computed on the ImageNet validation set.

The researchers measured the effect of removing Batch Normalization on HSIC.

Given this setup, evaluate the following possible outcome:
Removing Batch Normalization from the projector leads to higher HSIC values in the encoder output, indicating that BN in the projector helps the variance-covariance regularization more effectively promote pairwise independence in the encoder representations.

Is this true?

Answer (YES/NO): NO